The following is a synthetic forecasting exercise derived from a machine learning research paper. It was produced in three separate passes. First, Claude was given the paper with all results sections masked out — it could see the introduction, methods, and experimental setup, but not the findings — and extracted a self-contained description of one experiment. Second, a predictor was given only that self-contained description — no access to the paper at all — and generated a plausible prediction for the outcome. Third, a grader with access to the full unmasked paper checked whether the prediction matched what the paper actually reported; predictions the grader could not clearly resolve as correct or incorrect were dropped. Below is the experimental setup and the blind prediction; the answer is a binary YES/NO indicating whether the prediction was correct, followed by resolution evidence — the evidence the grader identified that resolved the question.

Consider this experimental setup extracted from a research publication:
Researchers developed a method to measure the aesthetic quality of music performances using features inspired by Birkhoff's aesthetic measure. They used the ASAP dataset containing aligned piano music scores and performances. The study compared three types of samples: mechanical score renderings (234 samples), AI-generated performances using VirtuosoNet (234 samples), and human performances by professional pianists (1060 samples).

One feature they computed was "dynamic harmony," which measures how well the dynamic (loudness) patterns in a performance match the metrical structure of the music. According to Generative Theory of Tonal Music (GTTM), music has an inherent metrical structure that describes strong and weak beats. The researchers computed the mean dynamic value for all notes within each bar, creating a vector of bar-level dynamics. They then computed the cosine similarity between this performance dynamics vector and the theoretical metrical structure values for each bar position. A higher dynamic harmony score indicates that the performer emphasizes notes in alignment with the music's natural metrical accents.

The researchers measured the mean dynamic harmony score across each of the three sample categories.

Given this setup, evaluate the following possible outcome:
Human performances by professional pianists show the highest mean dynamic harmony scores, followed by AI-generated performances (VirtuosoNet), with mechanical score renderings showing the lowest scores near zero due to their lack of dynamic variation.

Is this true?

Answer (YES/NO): NO